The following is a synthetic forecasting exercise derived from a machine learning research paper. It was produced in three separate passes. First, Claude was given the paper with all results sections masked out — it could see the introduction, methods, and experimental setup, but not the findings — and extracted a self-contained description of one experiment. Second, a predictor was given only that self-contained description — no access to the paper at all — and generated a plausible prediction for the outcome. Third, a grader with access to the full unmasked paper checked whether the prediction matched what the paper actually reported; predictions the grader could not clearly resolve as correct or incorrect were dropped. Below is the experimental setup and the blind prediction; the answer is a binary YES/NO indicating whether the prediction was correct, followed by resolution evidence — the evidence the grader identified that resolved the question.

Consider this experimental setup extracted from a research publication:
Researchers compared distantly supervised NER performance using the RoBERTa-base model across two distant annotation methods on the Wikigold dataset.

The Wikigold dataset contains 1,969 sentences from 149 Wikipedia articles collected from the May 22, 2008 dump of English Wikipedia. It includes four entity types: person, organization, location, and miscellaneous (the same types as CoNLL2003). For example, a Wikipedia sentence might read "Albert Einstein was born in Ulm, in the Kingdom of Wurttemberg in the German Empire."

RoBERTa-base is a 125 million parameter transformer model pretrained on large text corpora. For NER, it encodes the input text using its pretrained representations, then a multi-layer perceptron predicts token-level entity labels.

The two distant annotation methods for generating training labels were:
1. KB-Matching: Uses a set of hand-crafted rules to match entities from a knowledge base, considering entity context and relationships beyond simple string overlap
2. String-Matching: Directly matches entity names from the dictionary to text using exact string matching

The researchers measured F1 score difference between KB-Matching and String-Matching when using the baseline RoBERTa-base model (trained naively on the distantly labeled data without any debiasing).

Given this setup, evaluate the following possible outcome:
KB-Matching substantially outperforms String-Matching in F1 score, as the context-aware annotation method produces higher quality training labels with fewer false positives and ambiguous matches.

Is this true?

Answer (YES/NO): YES